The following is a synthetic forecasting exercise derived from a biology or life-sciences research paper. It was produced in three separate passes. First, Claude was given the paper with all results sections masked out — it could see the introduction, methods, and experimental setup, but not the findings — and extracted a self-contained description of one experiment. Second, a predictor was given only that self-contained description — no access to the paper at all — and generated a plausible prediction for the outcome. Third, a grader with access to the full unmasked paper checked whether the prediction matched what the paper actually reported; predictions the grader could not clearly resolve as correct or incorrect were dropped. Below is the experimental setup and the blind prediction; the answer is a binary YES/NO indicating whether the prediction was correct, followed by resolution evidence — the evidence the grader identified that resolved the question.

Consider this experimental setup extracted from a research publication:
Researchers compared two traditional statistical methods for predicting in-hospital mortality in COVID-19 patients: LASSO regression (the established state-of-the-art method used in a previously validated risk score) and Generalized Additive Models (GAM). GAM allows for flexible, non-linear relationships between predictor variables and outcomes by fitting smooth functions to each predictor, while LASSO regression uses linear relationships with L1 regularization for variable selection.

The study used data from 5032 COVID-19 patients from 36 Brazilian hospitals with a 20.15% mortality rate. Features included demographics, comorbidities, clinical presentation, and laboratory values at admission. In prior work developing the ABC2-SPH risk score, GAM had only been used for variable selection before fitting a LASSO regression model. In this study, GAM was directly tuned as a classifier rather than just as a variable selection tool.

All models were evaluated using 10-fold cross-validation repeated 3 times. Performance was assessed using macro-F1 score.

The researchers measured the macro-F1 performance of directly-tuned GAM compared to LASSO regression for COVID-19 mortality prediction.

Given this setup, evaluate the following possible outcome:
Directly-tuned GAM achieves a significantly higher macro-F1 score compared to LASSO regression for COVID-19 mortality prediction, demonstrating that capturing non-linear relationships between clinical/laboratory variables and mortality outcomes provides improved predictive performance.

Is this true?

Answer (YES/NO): NO